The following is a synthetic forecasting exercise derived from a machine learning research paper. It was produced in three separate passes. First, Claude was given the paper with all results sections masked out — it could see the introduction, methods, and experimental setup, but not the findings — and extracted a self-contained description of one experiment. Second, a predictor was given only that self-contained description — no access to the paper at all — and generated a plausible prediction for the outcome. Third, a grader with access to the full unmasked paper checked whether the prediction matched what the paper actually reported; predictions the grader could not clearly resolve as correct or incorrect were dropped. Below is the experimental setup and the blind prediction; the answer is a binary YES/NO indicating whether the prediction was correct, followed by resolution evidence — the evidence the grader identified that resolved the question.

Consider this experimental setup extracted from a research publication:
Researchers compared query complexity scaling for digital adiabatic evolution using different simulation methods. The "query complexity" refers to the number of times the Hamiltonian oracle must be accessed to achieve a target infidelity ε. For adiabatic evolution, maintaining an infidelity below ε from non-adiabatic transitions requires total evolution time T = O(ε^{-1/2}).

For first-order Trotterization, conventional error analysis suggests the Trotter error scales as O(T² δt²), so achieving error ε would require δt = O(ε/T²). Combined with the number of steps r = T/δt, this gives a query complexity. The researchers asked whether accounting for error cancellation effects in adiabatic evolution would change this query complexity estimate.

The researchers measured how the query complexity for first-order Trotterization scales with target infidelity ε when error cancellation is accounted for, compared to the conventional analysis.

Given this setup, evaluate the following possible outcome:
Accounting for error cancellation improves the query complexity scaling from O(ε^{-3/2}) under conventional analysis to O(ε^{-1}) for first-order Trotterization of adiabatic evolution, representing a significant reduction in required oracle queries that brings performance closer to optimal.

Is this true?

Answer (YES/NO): YES